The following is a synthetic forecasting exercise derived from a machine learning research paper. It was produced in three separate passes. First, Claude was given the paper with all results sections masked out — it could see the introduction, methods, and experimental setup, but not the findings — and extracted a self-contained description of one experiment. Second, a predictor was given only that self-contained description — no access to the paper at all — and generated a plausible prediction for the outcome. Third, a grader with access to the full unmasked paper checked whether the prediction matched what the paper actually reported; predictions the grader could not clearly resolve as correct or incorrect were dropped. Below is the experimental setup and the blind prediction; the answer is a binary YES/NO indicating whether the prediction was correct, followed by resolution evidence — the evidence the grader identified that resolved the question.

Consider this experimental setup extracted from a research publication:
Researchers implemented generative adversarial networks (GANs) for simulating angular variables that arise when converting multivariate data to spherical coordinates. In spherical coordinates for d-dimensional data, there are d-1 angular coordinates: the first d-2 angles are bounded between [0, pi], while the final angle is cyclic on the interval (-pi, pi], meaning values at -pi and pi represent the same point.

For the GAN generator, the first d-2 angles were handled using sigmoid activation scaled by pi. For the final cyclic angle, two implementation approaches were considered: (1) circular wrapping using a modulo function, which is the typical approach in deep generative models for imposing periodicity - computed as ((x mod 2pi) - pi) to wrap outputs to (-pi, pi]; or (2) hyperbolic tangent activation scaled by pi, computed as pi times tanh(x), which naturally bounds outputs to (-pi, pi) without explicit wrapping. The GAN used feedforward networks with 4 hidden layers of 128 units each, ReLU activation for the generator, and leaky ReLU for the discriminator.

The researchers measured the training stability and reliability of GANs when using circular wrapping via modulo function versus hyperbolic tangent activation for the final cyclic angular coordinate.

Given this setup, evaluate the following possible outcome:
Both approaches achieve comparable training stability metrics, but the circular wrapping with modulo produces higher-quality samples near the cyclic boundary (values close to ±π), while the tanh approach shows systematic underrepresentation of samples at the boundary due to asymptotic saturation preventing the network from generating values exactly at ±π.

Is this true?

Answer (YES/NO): NO